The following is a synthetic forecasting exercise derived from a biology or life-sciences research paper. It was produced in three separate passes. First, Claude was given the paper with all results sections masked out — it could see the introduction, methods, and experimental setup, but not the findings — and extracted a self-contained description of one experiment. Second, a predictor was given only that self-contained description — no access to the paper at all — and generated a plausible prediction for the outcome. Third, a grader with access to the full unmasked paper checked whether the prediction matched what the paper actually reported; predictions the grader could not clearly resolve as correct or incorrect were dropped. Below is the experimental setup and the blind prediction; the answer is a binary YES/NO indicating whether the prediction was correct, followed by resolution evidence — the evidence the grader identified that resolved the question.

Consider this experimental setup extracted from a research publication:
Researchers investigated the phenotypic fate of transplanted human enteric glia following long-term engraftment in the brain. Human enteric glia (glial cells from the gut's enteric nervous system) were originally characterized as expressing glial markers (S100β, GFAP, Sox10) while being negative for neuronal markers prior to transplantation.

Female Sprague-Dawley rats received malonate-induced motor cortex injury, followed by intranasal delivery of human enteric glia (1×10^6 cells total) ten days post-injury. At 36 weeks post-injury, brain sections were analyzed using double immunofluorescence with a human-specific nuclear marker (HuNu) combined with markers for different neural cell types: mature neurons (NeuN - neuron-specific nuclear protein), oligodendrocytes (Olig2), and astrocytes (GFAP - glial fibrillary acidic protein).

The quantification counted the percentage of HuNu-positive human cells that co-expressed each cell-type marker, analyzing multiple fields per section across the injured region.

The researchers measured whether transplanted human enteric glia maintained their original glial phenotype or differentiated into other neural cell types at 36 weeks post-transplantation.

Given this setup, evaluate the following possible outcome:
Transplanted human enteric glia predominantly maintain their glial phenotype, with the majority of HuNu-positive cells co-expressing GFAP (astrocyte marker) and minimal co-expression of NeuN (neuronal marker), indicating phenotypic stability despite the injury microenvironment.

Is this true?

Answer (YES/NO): NO